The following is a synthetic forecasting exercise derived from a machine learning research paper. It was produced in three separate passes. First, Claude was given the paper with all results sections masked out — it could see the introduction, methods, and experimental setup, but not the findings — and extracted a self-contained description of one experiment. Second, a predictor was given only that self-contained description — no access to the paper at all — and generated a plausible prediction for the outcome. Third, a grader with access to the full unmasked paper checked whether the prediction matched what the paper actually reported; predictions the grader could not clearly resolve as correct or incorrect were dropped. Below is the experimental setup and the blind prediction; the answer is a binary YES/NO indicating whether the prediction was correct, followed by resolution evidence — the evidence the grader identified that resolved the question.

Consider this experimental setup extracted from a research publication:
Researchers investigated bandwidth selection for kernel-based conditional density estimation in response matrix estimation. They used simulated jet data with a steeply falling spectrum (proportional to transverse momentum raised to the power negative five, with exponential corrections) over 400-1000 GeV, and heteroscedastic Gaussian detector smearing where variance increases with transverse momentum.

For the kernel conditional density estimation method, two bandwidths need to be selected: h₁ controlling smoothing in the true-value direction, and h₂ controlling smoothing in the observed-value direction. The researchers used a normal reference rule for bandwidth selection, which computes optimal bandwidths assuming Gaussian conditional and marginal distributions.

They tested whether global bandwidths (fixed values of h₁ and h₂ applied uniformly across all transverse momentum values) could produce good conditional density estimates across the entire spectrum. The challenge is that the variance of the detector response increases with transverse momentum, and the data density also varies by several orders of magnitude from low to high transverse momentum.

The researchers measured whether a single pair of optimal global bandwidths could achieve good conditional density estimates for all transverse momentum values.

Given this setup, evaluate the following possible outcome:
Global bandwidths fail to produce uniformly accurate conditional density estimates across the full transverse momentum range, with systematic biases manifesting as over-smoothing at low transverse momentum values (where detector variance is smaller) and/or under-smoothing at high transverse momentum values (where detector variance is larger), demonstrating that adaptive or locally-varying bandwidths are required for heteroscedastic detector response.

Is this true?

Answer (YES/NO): YES